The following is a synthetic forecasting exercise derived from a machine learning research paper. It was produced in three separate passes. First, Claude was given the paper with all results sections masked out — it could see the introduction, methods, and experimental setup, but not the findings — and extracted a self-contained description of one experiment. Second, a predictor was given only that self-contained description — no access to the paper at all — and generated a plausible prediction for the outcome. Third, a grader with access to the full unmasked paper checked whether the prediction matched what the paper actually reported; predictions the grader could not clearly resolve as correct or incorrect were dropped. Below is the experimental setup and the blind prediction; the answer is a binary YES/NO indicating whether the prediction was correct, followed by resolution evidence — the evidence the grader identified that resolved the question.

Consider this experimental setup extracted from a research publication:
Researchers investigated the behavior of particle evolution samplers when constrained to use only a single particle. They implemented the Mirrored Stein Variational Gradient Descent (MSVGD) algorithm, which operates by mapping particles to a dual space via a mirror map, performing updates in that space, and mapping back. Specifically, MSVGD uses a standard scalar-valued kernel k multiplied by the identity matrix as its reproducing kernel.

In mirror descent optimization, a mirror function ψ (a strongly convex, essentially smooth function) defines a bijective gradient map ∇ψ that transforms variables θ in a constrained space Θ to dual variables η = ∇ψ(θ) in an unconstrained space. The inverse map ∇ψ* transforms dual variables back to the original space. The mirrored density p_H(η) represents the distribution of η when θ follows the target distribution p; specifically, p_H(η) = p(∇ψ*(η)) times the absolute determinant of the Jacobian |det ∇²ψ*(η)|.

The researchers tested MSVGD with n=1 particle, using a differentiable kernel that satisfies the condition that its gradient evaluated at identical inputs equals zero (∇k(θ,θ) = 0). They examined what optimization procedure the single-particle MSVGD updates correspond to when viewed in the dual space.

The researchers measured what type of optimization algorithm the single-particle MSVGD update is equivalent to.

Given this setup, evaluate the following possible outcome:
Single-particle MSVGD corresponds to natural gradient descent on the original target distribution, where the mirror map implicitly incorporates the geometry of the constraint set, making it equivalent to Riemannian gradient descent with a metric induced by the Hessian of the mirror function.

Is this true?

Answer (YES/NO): NO